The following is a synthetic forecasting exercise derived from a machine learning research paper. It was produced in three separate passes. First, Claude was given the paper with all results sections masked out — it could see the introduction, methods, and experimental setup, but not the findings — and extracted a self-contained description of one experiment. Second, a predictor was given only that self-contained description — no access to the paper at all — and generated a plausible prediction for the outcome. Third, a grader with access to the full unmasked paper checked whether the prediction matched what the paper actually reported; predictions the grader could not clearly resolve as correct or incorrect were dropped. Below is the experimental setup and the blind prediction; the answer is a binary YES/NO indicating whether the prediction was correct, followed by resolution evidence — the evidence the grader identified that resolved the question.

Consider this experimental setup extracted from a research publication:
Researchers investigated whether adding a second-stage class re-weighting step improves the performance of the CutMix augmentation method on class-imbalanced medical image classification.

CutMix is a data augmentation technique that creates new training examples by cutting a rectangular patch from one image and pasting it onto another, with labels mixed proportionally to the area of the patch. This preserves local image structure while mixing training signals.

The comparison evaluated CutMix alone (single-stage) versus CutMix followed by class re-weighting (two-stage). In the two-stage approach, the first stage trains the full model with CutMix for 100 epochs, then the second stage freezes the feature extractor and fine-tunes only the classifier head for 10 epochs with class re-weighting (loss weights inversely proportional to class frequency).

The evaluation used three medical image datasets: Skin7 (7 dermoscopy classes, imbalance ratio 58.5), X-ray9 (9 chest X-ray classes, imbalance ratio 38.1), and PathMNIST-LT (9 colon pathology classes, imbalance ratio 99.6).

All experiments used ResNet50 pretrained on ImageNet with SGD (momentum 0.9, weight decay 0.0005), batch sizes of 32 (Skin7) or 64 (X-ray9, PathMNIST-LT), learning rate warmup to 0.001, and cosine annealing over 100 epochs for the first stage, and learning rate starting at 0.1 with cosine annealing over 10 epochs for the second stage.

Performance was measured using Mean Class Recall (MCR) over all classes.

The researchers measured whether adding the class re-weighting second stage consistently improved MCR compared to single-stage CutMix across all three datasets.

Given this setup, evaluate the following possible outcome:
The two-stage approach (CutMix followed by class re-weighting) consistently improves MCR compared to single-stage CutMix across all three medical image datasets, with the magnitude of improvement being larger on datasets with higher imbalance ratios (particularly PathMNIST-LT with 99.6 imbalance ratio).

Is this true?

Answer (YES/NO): NO